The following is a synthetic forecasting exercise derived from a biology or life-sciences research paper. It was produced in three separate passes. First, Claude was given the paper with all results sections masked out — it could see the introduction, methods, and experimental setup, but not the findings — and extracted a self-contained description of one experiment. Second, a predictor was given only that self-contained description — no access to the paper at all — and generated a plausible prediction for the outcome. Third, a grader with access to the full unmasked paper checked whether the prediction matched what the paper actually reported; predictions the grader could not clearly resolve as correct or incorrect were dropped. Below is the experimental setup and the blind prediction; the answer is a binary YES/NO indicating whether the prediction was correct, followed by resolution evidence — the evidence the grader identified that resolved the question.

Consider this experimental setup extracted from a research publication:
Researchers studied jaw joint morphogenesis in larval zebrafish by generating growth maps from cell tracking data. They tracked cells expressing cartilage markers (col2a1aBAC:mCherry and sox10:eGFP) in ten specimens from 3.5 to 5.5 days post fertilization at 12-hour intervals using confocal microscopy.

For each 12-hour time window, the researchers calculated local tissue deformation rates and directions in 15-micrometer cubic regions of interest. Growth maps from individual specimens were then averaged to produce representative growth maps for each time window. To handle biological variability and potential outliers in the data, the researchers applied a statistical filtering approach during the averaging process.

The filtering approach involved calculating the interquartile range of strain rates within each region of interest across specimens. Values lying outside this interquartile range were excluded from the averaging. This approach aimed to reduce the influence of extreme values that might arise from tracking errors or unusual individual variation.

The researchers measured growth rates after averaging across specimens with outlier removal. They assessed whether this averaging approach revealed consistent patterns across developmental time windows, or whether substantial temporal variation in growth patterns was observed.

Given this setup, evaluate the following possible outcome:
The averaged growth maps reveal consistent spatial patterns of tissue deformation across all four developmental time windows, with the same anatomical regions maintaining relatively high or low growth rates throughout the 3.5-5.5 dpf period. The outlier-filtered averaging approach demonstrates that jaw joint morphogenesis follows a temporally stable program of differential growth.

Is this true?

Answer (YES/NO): NO